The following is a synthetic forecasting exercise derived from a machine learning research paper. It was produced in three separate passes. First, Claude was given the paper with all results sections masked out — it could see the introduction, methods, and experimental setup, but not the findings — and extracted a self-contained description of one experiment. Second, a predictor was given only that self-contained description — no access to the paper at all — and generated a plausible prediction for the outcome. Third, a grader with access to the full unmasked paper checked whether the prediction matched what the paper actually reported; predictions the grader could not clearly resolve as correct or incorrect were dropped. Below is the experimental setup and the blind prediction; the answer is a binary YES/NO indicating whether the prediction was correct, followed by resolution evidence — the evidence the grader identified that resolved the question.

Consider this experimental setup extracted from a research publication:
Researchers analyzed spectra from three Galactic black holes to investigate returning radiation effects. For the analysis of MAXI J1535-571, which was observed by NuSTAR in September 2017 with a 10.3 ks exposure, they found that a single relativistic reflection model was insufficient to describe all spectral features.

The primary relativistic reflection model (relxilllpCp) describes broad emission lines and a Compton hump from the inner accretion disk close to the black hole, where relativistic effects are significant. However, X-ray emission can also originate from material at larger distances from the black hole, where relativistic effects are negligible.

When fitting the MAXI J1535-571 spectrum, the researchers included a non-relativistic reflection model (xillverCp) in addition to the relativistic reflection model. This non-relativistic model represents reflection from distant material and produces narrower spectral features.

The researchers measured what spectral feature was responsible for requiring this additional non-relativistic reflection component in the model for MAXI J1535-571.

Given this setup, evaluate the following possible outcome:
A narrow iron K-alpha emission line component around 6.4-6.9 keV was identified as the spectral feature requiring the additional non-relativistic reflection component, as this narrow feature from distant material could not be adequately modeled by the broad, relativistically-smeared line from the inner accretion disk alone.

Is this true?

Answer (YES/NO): YES